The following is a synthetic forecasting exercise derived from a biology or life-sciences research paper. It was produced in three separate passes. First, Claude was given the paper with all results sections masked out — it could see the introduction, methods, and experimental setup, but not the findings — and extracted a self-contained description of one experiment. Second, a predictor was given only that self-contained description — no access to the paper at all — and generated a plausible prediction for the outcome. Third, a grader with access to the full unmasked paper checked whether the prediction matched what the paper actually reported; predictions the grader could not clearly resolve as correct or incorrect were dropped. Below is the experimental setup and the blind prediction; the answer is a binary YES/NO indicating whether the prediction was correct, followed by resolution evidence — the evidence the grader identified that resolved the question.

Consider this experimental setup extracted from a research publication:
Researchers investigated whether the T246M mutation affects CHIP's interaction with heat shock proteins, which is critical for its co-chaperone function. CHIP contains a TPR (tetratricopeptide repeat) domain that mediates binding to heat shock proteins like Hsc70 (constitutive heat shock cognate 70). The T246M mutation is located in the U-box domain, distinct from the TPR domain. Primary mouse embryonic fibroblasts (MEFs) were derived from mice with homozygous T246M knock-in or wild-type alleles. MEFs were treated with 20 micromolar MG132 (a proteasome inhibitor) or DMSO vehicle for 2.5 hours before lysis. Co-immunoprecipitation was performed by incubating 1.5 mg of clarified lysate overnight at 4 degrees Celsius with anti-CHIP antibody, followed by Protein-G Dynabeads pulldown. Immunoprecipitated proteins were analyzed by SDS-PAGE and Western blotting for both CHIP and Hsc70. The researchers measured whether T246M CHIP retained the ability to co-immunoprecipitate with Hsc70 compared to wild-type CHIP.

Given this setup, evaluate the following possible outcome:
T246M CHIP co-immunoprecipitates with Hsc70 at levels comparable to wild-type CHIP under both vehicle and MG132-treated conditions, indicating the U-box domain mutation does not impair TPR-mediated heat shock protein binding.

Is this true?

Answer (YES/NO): YES